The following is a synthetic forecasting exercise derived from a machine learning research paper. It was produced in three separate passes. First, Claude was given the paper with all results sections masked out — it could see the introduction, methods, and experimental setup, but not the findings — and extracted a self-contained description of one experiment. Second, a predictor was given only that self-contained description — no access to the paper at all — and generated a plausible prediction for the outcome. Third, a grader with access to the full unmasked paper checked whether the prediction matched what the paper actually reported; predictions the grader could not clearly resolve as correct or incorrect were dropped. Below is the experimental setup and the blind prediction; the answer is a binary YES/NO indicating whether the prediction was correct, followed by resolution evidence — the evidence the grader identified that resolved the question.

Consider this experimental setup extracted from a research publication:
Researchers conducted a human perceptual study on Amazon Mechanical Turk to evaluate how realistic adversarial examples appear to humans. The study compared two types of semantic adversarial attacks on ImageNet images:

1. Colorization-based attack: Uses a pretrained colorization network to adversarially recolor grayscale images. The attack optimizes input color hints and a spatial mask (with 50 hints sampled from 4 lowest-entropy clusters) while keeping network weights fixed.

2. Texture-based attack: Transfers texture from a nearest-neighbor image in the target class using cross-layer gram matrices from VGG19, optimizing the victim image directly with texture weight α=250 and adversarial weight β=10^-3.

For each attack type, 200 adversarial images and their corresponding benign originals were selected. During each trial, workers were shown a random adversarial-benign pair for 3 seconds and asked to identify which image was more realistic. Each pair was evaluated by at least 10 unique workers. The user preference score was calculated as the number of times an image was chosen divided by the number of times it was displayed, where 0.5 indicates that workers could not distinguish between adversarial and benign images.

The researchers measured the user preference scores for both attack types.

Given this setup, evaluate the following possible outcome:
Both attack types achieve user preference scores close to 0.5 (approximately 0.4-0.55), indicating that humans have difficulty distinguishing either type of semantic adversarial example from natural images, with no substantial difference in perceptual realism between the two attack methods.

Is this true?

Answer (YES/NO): NO